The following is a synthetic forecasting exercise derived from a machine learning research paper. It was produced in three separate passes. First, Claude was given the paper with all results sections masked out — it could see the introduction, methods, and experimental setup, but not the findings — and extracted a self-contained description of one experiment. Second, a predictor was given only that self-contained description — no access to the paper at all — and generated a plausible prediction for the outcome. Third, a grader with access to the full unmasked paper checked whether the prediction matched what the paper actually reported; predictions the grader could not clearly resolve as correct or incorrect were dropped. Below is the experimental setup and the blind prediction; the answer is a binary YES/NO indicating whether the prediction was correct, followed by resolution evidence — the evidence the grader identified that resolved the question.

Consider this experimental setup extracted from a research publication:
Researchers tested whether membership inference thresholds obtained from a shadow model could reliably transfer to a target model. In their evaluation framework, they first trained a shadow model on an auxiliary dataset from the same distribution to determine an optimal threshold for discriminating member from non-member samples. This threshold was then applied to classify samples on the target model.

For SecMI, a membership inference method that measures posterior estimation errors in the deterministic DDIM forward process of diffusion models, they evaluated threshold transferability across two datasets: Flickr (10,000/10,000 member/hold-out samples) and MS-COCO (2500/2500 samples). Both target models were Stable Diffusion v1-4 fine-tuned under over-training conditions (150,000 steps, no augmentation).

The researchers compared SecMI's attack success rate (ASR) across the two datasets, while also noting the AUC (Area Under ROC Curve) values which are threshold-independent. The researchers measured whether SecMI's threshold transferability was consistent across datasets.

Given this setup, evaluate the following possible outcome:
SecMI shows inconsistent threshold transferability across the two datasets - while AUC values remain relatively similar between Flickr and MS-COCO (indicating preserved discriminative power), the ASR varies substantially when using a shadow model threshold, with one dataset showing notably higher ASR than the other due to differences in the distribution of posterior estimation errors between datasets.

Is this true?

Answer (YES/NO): YES